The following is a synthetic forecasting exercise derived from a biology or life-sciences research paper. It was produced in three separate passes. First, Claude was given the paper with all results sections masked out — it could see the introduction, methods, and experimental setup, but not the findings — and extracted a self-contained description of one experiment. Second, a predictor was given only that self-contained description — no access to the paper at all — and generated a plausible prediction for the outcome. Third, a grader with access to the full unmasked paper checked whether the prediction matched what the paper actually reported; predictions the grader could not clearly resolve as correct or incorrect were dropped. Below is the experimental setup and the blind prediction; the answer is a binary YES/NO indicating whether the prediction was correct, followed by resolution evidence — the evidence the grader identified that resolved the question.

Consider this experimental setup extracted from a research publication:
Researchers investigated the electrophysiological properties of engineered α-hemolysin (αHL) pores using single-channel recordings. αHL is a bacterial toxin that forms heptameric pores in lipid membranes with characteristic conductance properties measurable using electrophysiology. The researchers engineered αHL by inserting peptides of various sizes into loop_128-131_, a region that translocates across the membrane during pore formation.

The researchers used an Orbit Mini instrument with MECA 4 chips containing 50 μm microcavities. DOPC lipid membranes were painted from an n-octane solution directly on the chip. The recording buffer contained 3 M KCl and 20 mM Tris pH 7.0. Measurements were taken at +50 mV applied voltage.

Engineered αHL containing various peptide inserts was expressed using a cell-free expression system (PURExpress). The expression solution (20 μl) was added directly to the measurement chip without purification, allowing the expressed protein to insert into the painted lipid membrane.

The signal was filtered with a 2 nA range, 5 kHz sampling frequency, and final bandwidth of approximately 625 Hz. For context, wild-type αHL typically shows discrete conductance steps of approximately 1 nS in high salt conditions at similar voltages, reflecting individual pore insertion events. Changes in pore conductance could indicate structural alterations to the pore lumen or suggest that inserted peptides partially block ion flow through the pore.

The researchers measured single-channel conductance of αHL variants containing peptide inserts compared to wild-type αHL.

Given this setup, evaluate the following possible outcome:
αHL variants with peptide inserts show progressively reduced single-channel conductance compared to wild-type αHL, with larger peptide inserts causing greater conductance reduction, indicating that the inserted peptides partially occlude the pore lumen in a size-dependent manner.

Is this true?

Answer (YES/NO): NO